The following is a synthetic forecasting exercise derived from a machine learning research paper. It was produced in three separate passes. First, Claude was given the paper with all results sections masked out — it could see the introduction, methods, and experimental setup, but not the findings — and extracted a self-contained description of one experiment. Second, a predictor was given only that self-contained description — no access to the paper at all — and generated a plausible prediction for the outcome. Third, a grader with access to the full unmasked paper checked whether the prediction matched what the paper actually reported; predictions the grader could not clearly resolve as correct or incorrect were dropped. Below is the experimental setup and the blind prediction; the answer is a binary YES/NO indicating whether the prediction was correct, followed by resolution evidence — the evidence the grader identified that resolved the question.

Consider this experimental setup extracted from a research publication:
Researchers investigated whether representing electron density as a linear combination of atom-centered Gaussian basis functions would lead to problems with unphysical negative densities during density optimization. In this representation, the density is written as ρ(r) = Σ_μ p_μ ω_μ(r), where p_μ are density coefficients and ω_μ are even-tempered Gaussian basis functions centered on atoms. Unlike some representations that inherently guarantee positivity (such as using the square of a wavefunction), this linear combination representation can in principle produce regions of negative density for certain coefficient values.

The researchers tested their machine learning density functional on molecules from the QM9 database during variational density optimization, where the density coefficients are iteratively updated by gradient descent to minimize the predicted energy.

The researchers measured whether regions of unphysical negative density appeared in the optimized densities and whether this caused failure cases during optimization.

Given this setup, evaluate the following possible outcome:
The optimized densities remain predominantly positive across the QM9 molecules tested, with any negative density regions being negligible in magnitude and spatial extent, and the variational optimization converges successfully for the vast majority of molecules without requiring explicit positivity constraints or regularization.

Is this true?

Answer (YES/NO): YES